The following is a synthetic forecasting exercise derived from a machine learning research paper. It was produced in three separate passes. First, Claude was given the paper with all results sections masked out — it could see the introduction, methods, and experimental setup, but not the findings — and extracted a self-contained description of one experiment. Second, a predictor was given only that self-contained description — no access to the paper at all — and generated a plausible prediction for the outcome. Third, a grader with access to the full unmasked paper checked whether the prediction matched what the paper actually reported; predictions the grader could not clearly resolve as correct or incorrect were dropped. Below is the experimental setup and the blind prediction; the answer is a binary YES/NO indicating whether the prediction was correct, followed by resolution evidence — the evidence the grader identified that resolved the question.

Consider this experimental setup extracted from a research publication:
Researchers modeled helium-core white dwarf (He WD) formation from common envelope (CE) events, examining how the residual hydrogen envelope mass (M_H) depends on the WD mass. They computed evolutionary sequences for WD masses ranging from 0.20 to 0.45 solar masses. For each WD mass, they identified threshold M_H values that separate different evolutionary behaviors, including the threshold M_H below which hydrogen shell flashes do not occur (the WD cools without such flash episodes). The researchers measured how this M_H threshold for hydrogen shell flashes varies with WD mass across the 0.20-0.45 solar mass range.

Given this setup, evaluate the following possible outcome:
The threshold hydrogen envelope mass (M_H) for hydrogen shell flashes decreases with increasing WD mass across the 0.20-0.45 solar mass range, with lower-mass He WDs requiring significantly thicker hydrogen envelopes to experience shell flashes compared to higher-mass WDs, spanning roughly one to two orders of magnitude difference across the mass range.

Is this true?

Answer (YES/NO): NO